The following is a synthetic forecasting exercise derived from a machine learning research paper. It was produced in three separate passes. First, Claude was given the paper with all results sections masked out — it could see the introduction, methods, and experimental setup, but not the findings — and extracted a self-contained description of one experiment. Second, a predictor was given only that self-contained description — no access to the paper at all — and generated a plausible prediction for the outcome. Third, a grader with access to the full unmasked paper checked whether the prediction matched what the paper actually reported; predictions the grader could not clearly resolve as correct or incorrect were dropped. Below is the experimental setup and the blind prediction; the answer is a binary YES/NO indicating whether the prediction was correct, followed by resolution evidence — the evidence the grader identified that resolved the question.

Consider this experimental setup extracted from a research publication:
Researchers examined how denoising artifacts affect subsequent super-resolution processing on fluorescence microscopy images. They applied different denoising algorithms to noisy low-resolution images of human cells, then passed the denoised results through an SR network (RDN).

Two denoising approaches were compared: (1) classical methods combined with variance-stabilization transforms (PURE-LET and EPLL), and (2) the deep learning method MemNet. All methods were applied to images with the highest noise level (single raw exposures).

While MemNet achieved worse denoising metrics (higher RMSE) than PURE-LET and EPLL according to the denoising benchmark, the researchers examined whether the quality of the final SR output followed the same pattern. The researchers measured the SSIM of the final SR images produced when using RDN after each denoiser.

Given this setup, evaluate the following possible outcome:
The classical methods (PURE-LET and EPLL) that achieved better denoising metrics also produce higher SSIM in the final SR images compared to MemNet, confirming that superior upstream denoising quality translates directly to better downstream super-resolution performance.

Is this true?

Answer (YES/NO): NO